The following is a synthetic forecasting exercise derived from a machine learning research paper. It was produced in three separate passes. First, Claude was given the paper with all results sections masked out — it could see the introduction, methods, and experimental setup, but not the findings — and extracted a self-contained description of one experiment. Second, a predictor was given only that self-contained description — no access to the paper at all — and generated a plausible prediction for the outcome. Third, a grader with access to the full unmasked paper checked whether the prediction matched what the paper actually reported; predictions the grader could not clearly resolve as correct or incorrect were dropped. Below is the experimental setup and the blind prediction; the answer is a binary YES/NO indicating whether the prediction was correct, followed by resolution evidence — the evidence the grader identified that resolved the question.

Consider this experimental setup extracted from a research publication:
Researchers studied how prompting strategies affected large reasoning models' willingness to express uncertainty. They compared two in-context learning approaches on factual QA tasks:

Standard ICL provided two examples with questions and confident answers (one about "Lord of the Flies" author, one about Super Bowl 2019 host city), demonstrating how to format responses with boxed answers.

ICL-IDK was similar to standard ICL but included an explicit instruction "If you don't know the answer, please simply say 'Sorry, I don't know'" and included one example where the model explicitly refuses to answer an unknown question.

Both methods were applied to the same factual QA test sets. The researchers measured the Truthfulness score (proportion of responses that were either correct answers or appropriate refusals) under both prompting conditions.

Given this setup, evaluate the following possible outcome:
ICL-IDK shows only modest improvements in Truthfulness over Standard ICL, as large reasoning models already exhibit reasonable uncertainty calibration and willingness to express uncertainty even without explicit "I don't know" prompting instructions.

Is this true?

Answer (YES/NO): NO